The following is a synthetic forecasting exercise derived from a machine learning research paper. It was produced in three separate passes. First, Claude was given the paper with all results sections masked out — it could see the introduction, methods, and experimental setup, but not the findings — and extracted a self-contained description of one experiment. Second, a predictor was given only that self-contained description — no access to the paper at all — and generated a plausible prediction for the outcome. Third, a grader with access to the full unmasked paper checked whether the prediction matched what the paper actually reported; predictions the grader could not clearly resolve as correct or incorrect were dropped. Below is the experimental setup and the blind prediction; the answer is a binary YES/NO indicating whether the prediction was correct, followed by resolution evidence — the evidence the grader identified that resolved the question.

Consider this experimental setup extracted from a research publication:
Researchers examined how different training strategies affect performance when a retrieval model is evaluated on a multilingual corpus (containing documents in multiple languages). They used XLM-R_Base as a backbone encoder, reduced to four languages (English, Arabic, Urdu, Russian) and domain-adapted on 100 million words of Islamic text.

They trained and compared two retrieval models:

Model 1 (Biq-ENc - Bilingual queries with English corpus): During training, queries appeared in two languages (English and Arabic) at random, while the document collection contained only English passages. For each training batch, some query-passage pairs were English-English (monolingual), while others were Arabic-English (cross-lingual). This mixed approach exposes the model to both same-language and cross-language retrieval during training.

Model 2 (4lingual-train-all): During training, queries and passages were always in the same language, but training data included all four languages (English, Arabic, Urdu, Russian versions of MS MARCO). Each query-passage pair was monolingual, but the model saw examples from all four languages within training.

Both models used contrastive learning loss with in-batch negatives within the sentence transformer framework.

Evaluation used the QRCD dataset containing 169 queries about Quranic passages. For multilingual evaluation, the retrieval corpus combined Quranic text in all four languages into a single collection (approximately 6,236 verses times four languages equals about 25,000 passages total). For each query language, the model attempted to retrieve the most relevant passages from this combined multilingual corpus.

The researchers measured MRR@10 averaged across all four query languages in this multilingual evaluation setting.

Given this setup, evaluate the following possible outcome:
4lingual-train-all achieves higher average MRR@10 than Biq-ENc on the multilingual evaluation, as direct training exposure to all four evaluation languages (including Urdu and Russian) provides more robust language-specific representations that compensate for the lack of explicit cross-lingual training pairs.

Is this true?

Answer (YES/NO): YES